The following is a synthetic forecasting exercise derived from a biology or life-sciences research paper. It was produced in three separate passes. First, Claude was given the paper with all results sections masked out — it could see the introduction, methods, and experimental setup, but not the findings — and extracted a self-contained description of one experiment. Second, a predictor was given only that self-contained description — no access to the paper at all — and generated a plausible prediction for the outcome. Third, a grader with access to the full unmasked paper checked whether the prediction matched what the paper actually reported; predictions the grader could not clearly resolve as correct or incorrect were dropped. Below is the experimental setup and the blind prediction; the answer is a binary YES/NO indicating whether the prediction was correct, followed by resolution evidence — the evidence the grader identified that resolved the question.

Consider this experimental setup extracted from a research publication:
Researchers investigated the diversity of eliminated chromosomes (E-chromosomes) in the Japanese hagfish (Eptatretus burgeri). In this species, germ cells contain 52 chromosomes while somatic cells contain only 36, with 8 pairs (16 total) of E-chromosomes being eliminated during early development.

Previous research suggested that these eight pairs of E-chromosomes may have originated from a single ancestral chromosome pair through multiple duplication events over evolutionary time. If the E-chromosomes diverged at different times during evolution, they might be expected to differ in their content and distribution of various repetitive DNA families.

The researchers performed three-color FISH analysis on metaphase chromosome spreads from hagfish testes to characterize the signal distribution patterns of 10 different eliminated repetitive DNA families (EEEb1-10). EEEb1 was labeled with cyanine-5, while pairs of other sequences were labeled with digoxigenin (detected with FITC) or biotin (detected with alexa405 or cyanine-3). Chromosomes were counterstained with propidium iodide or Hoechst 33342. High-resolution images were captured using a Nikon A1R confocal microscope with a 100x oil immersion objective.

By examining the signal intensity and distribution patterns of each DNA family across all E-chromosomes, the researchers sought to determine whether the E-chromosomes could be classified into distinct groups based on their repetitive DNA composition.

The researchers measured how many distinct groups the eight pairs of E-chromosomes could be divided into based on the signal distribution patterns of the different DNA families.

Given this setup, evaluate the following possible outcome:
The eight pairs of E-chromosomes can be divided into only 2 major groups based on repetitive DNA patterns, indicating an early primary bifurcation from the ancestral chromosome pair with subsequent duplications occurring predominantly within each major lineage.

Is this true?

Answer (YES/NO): NO